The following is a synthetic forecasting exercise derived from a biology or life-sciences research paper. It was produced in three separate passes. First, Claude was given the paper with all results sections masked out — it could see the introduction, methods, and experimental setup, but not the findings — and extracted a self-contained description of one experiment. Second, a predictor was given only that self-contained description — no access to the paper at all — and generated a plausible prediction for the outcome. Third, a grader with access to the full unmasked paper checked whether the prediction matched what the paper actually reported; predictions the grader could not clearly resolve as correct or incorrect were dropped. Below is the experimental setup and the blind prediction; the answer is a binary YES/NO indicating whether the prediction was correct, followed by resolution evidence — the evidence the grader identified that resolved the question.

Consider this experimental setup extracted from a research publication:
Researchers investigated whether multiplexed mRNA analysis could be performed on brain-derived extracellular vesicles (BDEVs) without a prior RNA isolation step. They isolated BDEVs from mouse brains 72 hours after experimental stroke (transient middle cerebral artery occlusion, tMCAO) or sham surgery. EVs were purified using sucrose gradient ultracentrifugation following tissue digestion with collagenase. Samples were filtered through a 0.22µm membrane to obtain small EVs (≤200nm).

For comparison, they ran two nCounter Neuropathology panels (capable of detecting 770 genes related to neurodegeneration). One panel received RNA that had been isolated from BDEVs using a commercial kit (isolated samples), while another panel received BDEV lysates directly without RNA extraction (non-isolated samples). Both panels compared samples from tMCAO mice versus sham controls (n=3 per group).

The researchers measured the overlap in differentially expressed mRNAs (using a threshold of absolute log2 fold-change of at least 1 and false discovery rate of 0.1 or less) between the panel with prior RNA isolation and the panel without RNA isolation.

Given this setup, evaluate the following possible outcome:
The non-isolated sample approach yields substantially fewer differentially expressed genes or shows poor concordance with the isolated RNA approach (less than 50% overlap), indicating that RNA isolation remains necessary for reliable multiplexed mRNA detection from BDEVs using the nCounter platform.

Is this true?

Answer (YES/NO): NO